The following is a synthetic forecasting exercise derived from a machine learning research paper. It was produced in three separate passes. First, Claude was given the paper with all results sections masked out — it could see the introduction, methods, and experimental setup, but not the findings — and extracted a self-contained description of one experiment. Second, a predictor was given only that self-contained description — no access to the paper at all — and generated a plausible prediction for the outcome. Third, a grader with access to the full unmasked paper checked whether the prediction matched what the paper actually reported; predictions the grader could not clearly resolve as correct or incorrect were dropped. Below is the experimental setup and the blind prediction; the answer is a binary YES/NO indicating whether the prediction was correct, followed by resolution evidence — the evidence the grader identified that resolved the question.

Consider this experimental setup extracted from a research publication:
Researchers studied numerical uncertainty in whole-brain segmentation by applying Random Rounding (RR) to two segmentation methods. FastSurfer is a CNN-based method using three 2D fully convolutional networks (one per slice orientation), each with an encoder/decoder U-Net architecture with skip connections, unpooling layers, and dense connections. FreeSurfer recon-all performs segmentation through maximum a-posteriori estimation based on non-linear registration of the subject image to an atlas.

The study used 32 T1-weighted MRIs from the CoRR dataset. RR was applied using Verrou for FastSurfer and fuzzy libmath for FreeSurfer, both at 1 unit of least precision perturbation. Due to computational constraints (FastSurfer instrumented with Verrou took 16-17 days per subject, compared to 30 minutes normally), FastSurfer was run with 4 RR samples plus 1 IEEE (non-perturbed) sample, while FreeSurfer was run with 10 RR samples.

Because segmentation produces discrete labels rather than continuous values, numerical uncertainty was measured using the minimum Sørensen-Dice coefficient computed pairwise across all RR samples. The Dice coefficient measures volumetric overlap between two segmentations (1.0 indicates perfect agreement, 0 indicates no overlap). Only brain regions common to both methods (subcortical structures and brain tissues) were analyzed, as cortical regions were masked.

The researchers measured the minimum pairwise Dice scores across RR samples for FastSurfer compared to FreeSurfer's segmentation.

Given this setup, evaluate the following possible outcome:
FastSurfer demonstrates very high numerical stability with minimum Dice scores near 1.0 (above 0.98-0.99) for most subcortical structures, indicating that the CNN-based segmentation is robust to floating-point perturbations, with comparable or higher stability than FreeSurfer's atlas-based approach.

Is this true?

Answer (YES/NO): YES